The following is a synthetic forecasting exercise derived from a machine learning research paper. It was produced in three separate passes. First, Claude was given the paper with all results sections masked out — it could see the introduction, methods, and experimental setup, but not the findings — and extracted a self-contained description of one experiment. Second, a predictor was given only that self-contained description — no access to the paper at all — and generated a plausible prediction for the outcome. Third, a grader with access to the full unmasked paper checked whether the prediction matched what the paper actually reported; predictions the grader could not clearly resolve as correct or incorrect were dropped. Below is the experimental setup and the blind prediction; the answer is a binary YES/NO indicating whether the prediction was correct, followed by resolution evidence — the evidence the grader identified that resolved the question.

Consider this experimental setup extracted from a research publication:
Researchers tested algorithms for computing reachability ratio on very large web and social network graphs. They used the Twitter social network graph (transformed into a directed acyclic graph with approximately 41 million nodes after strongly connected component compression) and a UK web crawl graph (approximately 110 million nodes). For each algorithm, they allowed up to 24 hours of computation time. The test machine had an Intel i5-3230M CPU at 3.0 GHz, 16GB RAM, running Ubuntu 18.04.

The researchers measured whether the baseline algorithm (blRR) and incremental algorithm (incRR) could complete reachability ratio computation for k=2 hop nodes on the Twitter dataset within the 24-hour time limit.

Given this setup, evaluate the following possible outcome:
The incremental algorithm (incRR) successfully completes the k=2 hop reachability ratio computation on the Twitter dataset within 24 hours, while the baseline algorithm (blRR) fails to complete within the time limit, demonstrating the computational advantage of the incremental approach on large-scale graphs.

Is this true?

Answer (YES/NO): NO